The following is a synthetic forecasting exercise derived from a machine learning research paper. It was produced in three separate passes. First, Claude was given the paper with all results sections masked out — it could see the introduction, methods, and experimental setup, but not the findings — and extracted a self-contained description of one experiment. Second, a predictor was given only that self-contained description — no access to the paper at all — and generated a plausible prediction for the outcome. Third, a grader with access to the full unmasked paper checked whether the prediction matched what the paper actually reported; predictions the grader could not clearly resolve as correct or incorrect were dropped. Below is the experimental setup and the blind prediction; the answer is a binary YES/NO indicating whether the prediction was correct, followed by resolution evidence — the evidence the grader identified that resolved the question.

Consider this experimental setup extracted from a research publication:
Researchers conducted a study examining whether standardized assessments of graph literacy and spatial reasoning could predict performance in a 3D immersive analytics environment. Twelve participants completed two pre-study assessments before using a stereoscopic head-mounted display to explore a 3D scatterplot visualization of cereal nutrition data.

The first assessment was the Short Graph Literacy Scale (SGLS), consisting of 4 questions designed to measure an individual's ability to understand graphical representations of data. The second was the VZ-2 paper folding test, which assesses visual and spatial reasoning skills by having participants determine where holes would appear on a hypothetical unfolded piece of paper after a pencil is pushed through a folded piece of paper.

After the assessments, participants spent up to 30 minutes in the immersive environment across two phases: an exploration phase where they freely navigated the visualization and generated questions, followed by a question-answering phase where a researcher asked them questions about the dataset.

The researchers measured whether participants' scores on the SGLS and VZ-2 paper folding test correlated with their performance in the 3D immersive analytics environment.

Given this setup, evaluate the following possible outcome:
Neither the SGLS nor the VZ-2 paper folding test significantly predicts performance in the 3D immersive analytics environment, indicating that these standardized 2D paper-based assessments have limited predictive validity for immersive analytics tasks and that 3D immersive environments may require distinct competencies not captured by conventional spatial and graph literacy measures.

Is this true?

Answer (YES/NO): YES